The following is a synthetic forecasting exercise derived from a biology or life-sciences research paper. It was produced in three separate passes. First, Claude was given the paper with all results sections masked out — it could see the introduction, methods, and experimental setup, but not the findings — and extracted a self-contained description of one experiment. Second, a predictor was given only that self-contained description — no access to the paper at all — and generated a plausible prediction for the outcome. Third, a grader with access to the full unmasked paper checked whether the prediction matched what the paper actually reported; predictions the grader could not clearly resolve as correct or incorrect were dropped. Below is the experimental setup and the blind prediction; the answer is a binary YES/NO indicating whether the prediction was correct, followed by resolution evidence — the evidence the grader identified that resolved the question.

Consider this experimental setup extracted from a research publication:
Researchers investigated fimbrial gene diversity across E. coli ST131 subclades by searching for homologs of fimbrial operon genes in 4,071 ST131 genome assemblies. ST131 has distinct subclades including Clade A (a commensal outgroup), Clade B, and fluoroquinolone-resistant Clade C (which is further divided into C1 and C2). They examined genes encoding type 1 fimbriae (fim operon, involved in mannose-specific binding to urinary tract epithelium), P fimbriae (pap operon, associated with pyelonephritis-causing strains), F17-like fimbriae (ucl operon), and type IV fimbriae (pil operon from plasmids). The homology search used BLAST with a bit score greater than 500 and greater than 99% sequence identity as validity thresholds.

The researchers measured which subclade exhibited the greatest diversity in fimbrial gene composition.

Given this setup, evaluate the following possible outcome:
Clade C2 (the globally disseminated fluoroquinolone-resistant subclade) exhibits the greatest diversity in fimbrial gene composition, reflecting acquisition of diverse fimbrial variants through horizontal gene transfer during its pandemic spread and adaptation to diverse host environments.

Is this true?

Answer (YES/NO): YES